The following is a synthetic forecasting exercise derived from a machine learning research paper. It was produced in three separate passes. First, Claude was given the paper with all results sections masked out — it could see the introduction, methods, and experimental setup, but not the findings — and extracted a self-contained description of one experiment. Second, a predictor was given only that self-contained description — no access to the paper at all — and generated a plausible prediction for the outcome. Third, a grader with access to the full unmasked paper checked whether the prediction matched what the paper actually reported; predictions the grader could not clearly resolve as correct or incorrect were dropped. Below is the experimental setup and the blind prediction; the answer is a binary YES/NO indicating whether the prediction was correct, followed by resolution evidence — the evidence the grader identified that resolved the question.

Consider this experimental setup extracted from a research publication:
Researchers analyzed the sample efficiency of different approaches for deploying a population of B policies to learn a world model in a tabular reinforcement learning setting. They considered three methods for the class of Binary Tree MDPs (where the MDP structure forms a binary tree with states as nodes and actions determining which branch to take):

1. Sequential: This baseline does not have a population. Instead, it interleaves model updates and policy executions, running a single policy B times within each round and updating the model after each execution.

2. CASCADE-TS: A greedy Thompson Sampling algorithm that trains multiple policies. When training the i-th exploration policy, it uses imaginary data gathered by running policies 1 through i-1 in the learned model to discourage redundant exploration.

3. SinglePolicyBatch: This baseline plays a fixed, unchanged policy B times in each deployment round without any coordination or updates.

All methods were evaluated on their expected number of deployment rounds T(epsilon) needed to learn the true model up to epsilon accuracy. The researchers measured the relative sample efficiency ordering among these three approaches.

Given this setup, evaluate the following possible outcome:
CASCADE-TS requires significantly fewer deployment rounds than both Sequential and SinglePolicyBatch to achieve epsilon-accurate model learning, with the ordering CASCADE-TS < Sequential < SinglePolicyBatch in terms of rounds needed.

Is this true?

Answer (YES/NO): NO